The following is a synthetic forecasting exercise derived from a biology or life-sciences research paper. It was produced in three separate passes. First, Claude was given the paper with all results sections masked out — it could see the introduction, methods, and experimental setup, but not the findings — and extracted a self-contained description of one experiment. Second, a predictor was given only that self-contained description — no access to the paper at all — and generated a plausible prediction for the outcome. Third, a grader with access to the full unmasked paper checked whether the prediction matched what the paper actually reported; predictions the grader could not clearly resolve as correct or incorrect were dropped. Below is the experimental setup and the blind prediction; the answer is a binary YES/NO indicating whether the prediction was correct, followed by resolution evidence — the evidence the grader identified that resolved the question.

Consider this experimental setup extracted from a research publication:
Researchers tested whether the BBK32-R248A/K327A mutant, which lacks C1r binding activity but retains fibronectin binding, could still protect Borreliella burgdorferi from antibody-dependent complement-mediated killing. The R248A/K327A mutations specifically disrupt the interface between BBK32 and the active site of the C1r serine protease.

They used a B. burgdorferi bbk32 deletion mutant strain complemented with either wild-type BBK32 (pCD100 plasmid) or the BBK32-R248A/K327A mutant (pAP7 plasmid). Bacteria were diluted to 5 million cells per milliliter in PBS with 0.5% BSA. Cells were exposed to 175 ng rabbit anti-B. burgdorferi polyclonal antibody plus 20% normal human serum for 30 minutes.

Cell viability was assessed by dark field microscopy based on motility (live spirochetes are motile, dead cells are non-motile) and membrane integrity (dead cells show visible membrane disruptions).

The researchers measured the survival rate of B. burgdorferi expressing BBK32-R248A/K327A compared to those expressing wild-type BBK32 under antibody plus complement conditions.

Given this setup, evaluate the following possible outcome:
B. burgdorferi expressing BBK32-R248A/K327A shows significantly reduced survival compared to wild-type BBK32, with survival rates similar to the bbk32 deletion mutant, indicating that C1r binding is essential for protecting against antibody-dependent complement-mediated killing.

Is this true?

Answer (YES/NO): YES